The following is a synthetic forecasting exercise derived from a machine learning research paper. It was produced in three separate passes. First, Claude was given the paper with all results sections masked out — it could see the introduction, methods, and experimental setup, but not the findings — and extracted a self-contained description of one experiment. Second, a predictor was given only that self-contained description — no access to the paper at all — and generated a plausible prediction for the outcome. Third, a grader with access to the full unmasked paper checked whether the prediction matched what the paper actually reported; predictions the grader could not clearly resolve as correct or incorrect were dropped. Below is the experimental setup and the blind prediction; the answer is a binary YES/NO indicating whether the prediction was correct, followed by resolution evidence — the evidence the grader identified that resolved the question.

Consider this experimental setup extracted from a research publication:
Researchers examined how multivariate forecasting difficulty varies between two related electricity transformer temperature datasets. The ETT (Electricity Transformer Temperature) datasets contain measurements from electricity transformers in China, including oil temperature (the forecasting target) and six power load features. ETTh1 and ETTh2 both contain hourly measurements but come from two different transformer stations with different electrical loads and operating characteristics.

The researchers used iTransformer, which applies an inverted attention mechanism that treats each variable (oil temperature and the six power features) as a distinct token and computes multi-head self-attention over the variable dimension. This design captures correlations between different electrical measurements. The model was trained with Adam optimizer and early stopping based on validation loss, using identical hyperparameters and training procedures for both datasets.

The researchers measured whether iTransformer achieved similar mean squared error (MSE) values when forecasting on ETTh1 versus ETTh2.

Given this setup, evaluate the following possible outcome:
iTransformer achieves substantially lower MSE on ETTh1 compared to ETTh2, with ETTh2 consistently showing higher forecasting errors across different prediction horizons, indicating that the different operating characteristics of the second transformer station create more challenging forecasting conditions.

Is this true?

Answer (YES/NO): NO